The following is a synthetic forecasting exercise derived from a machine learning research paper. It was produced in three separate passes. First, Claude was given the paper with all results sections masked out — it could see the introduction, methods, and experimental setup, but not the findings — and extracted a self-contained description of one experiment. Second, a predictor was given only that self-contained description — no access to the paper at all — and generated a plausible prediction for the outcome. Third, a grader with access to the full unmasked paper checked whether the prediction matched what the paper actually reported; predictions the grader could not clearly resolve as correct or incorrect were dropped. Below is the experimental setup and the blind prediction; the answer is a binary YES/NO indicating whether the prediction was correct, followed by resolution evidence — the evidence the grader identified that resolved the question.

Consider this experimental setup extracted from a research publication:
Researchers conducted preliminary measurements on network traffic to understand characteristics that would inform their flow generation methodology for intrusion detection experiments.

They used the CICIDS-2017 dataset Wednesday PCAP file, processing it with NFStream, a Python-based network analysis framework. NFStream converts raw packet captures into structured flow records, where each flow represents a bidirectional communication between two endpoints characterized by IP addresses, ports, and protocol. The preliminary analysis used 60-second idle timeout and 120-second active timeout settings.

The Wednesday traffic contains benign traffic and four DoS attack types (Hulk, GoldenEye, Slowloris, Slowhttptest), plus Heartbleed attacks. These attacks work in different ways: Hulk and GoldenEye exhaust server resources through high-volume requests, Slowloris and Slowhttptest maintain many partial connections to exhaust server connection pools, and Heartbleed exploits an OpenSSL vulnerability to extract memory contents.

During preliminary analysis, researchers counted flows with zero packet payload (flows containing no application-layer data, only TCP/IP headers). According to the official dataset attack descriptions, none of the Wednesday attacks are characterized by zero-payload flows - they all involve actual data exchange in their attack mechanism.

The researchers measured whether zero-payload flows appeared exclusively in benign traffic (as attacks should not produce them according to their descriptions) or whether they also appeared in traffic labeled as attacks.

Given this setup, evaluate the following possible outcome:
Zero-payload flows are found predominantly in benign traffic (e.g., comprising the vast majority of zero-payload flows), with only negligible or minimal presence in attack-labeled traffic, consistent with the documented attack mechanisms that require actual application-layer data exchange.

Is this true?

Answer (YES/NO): NO